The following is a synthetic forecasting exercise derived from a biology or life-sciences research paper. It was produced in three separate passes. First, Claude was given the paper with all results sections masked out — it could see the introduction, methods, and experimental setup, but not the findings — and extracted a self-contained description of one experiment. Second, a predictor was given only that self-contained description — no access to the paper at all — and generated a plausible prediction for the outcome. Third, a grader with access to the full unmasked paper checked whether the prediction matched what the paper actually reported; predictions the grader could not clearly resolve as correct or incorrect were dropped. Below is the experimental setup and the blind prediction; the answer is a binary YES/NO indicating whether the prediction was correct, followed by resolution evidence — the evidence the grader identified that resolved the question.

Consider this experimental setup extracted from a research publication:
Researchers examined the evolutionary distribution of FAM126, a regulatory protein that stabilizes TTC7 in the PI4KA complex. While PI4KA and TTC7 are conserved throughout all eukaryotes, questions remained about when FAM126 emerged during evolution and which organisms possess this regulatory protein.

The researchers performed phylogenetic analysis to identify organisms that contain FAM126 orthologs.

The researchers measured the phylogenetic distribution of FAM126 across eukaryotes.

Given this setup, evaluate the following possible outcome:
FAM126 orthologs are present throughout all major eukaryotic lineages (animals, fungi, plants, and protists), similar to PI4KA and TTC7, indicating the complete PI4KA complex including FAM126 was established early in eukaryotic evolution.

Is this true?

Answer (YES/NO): NO